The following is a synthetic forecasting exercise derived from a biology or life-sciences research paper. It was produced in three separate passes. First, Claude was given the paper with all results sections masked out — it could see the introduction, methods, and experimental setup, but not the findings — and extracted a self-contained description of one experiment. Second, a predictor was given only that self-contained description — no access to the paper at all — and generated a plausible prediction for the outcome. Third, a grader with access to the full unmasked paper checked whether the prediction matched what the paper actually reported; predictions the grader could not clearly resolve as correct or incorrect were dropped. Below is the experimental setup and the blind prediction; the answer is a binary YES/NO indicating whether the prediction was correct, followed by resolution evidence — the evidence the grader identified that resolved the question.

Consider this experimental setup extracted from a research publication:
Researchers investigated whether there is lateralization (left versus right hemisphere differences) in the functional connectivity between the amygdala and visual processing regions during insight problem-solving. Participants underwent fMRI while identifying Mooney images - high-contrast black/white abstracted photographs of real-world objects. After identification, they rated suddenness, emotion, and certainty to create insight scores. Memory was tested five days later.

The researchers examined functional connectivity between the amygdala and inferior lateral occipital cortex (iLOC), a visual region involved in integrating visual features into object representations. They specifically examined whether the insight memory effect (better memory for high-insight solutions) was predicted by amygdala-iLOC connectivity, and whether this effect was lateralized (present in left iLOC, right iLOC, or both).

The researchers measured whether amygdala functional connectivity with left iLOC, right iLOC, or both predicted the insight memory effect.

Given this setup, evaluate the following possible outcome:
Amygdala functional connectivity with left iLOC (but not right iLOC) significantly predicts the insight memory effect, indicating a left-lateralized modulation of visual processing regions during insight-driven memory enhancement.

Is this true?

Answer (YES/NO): YES